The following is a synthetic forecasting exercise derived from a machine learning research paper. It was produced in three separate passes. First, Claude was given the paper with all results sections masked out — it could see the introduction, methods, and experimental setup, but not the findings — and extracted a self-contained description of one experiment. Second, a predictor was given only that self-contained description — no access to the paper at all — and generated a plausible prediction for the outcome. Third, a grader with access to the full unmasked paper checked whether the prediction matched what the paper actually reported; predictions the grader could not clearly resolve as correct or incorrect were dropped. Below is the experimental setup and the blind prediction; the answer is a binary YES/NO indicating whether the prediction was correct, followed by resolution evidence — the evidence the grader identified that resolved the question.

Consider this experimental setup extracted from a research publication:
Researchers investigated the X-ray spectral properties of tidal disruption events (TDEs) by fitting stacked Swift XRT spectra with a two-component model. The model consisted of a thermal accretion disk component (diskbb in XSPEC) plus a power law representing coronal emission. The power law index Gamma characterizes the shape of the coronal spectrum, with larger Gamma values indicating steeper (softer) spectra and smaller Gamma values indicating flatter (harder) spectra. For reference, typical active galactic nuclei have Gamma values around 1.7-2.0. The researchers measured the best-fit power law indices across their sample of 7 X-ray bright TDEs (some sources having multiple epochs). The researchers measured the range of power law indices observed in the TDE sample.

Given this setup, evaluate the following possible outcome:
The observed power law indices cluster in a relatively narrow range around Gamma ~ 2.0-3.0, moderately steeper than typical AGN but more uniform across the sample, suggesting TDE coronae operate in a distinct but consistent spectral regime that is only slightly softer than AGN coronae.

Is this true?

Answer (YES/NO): NO